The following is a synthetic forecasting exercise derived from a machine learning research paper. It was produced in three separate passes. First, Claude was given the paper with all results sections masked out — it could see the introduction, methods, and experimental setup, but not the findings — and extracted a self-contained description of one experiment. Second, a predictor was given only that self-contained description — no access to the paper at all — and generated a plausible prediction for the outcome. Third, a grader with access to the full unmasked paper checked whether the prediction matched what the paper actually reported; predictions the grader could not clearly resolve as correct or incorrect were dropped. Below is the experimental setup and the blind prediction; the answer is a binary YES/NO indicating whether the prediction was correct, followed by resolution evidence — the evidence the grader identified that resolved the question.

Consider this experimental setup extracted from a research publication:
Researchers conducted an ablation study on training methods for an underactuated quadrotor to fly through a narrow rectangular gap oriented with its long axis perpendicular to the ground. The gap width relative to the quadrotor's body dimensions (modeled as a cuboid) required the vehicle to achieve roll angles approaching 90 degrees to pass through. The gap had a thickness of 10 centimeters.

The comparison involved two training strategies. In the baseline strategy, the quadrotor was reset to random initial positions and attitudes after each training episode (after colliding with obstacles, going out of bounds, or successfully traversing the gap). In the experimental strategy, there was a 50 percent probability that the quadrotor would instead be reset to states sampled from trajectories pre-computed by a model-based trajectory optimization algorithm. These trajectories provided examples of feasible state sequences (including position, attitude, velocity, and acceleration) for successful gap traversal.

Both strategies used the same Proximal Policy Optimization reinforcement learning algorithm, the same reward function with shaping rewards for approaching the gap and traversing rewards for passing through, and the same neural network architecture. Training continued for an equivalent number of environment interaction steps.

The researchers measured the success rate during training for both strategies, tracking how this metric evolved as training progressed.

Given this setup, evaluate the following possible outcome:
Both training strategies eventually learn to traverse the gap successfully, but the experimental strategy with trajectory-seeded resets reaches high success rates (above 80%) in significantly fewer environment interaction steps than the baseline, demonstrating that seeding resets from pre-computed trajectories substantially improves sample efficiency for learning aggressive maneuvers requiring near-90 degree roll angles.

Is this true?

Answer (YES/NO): NO